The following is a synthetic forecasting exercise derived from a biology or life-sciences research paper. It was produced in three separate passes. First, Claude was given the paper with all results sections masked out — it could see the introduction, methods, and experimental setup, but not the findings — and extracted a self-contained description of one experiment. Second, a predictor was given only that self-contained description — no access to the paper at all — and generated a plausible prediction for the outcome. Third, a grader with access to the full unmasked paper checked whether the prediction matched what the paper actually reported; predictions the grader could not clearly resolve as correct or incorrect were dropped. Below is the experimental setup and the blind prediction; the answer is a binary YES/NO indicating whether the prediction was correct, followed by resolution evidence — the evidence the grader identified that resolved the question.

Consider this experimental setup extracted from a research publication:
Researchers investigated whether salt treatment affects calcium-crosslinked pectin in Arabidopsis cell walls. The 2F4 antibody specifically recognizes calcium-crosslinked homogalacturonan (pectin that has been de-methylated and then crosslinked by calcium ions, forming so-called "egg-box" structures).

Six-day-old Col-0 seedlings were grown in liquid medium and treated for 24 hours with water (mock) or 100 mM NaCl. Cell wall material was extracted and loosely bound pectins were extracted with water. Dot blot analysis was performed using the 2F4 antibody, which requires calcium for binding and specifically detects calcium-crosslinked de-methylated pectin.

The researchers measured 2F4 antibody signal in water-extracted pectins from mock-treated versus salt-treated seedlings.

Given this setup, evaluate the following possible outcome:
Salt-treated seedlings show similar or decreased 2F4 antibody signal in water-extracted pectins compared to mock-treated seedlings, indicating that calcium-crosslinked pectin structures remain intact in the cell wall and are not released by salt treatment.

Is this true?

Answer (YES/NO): NO